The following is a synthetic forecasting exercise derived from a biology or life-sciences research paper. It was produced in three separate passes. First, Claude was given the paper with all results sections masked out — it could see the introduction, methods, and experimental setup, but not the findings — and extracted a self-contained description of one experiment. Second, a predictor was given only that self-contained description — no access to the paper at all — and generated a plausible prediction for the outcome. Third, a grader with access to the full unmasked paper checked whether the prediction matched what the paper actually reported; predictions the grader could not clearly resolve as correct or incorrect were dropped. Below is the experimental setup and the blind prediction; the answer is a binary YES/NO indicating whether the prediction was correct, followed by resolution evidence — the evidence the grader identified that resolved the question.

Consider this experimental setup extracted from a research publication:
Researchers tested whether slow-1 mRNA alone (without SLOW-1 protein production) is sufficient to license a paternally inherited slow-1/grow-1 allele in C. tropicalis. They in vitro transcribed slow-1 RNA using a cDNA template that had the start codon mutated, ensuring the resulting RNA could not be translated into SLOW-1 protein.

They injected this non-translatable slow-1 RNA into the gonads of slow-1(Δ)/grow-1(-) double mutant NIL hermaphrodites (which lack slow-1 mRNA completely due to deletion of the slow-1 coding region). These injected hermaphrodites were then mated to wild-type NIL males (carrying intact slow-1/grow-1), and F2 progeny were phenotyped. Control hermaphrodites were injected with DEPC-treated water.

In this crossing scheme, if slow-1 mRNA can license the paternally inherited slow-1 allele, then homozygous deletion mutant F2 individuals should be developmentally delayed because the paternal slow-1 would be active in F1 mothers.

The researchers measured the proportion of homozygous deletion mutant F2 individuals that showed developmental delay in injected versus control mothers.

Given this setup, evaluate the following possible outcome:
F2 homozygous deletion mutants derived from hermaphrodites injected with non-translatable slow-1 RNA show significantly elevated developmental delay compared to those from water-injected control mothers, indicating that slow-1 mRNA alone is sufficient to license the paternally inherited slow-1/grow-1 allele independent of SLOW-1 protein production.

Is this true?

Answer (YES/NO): YES